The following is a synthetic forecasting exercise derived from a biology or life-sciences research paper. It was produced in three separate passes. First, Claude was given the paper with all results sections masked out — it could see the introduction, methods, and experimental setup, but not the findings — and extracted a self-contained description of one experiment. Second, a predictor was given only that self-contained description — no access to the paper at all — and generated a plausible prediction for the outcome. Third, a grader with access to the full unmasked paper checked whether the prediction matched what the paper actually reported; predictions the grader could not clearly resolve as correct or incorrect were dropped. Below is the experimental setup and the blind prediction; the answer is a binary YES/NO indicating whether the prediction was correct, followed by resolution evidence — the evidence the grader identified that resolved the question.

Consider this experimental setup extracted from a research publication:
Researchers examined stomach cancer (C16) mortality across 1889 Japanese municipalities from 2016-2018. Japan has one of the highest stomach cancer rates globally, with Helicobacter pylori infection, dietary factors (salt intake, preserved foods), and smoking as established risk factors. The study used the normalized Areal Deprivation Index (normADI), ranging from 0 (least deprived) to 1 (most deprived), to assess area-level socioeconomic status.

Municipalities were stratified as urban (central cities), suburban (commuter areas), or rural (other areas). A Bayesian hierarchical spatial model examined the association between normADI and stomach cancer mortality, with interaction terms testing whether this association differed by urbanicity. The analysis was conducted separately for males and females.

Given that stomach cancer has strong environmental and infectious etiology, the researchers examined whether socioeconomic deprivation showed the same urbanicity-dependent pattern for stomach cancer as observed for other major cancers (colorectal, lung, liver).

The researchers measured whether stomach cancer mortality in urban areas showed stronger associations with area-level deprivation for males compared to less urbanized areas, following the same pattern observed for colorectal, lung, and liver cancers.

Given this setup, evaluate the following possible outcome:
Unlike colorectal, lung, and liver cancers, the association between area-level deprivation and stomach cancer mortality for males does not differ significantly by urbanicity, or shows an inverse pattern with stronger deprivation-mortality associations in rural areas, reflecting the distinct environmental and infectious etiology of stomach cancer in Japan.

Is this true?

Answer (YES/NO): YES